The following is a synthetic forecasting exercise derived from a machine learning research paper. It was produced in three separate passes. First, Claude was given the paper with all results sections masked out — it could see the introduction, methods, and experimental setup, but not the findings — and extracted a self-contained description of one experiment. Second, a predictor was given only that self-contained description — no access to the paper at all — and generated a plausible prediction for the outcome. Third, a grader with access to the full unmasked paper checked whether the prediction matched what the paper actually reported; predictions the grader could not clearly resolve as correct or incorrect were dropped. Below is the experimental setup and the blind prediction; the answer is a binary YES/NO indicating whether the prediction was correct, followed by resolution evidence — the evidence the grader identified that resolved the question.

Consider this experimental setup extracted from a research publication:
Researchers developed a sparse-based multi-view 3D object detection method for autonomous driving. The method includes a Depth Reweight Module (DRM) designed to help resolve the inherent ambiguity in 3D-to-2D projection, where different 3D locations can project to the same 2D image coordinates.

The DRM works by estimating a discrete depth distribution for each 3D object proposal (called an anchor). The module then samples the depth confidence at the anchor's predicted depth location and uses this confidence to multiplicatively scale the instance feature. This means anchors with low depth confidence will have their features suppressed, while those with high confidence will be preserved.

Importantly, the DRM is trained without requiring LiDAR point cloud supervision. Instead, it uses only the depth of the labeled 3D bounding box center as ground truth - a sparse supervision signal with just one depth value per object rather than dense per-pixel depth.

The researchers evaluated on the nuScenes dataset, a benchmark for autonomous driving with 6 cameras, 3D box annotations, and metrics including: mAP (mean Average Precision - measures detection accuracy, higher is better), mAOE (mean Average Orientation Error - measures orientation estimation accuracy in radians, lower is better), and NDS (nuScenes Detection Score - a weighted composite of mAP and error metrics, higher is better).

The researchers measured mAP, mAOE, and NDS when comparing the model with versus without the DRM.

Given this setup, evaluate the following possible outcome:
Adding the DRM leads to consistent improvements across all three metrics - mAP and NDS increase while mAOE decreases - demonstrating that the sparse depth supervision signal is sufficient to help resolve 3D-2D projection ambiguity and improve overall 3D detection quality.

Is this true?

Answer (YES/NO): NO